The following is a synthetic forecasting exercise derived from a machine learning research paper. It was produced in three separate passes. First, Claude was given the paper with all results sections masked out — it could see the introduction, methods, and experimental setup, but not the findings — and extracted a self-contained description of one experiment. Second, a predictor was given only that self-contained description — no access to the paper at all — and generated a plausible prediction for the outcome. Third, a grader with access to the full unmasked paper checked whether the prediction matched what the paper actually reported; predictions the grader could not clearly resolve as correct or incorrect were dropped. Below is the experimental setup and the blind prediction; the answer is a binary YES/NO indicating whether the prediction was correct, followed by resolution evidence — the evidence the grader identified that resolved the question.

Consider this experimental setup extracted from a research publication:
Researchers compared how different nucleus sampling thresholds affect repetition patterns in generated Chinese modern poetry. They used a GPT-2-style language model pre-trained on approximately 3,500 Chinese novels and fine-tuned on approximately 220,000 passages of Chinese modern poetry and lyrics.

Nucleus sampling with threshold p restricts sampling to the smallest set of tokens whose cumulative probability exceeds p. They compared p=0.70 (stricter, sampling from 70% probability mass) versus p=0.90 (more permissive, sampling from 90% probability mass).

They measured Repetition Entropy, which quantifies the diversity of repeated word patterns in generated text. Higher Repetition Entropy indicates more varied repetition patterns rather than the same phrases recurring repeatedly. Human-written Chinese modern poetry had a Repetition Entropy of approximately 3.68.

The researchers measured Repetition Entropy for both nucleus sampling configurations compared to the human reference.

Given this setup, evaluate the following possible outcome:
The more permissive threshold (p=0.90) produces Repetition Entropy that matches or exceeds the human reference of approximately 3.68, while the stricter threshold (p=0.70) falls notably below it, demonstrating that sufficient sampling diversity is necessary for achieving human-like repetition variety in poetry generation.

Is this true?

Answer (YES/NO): NO